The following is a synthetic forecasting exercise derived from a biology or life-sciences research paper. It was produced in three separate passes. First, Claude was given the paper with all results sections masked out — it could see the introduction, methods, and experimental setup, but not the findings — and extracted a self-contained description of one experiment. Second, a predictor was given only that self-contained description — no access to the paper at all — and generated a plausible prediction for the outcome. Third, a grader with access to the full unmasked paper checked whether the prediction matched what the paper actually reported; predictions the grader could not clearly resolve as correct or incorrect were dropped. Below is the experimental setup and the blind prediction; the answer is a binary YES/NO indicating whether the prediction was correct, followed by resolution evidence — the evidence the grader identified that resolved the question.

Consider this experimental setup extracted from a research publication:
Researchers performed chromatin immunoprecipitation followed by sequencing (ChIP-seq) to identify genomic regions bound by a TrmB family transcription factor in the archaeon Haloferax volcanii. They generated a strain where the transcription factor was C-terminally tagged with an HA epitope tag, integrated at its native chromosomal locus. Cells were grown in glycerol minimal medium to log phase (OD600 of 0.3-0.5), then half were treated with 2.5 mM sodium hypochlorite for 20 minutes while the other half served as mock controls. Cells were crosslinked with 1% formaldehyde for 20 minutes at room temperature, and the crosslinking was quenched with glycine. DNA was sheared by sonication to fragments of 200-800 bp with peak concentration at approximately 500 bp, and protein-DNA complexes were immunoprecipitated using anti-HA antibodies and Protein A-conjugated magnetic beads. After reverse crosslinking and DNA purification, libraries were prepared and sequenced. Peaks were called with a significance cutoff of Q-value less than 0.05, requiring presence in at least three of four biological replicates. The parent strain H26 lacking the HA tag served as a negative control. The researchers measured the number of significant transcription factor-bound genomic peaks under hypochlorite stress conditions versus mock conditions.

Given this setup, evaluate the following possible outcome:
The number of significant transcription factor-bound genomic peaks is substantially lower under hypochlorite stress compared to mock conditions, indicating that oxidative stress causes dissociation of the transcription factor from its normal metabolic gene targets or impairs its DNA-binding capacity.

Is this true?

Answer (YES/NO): NO